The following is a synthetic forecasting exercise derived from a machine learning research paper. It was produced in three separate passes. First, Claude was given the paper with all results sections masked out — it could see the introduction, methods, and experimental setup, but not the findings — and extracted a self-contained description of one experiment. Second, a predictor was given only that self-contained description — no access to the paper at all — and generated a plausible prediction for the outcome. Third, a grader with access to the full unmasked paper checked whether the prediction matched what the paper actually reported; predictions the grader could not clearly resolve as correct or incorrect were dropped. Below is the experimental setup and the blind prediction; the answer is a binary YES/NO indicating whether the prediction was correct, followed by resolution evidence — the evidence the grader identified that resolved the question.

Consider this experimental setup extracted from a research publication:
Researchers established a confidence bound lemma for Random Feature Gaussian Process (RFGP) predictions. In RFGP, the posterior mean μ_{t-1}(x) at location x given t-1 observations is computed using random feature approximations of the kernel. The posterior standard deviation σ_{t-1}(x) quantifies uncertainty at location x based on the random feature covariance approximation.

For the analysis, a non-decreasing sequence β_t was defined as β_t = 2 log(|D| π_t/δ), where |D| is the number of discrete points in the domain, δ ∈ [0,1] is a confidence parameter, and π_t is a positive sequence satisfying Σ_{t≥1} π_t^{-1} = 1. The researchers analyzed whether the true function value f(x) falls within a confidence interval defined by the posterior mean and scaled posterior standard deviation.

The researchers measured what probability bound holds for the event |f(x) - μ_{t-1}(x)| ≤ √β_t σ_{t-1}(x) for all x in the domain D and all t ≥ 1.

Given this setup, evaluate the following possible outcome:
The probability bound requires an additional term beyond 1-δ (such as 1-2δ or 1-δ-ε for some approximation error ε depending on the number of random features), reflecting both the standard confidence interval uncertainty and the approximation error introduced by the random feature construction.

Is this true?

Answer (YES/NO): NO